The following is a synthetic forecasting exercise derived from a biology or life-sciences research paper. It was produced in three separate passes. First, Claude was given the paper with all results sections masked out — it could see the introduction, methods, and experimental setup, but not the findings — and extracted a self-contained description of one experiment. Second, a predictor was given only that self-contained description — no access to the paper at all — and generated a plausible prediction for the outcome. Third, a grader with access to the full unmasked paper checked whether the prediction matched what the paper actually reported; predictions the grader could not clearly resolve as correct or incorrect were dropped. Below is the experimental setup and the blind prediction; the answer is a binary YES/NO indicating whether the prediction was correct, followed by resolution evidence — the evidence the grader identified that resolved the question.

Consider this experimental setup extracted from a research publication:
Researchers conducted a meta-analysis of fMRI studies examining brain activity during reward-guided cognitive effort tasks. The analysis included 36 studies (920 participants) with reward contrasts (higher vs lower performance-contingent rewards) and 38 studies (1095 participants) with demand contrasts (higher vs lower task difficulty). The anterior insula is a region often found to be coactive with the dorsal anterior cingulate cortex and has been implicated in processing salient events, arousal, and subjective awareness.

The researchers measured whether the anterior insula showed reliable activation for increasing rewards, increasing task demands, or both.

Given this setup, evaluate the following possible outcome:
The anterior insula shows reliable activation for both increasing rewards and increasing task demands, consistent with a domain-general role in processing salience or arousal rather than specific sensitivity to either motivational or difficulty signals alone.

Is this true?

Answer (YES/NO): YES